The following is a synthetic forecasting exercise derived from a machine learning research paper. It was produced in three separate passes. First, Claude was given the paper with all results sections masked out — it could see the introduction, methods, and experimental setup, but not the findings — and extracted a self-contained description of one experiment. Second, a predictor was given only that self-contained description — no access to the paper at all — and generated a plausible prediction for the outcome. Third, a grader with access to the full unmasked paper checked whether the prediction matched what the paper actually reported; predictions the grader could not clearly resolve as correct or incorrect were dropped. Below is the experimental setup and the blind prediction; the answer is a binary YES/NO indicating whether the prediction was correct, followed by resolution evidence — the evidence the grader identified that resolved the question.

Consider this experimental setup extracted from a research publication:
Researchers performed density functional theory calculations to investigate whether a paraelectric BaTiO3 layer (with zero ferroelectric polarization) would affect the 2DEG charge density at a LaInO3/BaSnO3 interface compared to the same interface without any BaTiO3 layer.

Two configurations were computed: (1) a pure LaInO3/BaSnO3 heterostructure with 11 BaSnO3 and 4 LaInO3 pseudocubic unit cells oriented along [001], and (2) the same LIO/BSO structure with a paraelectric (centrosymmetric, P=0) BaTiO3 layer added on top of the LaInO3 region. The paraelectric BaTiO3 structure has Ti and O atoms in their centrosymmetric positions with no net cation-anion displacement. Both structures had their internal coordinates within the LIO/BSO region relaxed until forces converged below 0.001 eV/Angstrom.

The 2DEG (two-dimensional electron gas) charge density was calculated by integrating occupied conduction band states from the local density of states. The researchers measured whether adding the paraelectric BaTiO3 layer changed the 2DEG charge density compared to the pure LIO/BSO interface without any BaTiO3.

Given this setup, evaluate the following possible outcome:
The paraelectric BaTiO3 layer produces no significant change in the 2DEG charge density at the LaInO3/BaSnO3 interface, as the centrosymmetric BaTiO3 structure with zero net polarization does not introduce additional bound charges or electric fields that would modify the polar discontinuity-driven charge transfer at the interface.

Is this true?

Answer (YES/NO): NO